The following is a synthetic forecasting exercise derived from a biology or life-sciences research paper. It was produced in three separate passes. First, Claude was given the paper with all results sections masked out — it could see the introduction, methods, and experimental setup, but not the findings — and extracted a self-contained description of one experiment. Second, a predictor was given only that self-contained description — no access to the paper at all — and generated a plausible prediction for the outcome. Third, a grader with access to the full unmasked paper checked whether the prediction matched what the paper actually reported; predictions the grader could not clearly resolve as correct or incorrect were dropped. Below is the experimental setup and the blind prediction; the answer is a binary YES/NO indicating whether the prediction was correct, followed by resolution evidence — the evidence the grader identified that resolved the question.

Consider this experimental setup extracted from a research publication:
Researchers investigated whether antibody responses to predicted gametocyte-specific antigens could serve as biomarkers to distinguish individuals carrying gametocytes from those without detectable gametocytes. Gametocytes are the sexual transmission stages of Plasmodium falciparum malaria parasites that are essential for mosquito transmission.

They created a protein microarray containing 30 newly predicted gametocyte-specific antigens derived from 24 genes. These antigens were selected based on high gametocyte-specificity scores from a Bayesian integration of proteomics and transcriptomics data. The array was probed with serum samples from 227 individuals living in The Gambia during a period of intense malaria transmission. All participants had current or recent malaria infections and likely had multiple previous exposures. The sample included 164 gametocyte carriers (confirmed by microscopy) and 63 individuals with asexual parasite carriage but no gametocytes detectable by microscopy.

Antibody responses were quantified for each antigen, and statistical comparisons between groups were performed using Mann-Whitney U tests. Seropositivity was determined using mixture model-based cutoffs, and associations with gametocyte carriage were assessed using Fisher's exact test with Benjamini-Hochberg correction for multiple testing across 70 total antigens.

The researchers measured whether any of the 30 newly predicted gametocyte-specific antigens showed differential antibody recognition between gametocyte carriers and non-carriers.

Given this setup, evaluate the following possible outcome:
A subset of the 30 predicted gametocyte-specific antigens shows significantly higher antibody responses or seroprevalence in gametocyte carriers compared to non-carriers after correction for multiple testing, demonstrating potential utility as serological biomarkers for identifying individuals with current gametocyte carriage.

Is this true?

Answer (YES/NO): YES